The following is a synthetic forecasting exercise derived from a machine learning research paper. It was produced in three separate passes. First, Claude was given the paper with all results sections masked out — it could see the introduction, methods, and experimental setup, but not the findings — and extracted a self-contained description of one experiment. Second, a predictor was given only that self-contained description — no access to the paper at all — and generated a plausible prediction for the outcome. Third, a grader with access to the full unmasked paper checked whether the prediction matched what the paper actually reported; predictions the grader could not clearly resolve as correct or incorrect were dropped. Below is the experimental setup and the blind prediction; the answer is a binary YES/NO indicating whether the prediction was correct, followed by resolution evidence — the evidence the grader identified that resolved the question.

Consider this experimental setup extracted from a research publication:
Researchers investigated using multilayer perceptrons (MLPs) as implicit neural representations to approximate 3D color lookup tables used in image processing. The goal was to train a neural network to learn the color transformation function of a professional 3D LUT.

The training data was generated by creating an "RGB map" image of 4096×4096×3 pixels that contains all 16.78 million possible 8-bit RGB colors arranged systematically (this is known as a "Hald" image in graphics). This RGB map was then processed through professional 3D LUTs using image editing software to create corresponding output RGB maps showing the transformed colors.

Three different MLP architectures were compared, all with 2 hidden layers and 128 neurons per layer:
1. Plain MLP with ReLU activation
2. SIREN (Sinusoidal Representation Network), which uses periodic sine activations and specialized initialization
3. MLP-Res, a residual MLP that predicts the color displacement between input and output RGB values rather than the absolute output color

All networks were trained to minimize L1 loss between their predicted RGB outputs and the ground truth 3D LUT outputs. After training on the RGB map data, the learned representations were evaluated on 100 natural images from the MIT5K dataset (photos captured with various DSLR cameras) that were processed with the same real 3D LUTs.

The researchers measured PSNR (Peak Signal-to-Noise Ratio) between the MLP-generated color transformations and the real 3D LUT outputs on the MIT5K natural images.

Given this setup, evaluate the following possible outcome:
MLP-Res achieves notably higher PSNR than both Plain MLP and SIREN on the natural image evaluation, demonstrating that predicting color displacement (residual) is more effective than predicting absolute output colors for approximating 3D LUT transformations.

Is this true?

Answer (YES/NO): NO